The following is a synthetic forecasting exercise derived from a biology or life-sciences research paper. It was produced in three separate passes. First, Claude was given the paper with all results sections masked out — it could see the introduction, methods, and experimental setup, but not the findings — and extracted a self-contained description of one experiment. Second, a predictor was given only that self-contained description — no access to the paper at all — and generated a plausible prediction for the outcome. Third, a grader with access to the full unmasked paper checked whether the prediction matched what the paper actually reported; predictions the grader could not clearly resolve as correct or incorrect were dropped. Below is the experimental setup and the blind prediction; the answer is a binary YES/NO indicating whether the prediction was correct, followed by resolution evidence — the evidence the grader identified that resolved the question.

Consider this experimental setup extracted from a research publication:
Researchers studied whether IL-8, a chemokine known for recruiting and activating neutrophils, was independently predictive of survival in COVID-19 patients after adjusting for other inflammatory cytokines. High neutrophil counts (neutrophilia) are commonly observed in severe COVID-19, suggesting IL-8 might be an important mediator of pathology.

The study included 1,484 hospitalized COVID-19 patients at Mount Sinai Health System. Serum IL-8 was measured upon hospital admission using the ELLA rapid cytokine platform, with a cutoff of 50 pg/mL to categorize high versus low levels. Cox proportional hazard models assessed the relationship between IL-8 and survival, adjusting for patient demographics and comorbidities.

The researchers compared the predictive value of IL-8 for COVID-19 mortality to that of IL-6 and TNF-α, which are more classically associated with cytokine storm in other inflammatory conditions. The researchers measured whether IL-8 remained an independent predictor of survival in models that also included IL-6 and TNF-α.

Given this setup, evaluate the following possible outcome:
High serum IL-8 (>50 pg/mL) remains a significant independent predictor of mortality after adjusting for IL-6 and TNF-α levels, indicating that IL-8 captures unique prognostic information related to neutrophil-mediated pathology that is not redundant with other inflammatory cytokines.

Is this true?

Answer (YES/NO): YES